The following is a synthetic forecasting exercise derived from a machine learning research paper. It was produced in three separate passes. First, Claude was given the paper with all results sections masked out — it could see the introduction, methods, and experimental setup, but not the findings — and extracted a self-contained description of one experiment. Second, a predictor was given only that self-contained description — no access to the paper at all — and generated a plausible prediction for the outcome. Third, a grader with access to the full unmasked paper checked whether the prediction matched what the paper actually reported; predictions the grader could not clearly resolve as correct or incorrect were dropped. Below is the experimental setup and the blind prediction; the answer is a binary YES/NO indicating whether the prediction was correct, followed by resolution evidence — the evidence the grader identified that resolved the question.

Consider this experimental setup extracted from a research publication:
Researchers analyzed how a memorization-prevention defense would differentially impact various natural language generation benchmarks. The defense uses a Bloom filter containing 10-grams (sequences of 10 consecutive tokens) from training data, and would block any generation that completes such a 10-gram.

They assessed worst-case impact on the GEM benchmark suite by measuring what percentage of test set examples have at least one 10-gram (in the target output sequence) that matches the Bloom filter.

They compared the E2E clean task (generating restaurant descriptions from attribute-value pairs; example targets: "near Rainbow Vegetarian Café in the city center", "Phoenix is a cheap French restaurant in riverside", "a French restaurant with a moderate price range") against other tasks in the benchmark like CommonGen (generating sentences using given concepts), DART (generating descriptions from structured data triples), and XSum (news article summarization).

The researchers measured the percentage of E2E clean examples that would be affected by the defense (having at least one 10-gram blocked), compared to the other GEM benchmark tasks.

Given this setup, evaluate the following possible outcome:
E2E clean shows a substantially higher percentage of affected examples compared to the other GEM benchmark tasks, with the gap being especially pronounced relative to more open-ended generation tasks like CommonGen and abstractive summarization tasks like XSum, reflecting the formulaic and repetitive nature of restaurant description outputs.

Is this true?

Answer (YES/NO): YES